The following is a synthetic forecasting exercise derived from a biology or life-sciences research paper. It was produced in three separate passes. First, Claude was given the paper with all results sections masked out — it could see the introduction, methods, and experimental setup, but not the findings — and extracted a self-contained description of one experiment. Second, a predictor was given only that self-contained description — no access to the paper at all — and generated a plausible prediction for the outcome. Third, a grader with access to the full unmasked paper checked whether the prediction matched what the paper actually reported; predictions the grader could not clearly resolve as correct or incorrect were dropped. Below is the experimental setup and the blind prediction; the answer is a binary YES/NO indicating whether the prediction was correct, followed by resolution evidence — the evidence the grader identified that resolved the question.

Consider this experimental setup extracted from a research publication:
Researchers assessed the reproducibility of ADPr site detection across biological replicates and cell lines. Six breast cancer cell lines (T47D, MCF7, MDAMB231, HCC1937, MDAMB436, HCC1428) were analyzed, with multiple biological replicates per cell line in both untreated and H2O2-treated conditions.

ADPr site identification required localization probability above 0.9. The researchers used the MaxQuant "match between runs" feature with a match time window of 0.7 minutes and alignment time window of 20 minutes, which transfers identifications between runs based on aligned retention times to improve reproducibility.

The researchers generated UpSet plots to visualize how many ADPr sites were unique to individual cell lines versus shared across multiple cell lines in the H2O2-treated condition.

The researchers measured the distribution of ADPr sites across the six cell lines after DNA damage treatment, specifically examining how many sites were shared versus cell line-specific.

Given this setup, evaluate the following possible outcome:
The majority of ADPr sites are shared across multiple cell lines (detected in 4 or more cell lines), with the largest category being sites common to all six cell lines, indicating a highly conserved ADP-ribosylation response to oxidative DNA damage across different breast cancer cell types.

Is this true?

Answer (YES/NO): YES